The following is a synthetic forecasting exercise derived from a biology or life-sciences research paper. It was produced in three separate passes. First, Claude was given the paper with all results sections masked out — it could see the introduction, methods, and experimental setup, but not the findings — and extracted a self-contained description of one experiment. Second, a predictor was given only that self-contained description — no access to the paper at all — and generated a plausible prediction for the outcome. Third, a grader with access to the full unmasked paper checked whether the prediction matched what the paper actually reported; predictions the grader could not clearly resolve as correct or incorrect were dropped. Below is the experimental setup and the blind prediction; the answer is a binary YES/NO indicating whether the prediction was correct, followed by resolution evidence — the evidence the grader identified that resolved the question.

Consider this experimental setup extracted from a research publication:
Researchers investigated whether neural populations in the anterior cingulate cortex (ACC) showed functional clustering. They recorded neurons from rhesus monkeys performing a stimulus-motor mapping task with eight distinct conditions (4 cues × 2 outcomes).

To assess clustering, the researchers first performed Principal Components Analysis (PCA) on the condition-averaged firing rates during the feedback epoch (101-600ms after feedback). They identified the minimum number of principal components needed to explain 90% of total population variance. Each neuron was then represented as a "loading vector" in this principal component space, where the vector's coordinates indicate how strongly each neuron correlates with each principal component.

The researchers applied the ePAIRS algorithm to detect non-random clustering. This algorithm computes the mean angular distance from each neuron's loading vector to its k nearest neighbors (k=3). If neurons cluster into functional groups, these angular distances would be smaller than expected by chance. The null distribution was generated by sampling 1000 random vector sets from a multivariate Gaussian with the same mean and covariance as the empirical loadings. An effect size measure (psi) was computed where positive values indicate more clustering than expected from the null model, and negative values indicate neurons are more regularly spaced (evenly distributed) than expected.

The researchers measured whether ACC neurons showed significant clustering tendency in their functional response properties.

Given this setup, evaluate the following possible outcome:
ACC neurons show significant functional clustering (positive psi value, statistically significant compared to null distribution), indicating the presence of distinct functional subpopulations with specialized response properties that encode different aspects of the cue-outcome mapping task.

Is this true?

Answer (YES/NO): YES